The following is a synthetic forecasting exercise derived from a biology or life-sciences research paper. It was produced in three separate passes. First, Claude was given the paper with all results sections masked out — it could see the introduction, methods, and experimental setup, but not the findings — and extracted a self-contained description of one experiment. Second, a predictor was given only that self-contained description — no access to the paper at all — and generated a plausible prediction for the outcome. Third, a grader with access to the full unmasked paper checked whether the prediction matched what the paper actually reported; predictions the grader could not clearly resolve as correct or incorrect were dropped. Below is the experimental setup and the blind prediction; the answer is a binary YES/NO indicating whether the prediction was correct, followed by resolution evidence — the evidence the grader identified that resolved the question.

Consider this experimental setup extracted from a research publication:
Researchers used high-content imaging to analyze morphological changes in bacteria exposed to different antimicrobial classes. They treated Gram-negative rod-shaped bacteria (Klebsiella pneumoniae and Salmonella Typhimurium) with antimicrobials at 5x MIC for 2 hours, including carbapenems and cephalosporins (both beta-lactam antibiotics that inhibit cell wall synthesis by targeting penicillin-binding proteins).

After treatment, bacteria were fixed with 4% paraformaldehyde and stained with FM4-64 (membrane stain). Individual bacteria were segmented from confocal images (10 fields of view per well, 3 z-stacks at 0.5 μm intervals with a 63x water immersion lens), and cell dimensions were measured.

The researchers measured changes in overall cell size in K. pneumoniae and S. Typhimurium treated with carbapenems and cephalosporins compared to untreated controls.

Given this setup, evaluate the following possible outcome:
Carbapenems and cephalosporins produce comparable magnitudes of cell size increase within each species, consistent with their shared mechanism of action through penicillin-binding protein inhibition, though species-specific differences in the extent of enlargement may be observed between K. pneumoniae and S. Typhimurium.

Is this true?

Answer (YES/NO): NO